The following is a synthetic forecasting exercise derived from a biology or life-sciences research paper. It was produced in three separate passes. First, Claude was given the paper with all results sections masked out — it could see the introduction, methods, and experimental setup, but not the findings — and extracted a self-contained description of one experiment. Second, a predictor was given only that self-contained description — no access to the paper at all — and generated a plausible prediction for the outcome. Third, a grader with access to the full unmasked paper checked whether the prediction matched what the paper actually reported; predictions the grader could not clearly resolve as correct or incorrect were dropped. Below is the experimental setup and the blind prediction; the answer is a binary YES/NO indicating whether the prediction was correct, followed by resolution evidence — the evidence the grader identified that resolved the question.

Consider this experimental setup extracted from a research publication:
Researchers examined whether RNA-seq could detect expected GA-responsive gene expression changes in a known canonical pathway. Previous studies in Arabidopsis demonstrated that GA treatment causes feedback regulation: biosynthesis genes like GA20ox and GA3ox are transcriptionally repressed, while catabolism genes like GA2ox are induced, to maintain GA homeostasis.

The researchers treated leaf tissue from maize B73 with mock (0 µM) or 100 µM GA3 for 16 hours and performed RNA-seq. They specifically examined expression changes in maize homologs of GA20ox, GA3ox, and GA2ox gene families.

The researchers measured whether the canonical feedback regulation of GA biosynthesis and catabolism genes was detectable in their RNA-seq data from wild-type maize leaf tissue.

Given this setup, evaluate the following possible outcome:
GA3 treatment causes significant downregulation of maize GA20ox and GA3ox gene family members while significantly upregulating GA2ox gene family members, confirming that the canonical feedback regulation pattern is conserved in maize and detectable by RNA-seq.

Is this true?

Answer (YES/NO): NO